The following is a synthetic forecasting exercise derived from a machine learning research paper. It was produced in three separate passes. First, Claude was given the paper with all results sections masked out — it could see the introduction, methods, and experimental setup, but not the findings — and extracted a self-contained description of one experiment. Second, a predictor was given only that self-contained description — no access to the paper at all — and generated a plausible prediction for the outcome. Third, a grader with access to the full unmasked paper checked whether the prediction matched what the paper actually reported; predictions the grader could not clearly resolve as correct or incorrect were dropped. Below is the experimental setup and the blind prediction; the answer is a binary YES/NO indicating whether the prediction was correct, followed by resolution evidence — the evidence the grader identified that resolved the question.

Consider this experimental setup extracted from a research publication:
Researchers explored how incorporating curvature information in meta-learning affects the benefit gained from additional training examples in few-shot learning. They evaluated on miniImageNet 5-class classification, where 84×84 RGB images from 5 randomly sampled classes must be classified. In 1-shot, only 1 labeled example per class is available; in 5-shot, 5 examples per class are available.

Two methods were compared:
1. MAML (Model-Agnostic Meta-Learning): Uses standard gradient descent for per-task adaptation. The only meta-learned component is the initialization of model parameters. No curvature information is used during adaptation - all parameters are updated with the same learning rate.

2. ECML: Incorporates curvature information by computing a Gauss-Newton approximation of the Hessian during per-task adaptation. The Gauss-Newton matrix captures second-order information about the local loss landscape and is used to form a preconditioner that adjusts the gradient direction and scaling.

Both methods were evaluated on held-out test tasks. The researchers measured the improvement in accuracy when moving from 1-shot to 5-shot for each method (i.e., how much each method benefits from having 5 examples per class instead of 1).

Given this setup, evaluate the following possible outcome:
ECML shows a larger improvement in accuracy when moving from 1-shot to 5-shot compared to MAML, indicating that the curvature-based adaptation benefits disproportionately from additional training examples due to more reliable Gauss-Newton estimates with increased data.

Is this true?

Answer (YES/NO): YES